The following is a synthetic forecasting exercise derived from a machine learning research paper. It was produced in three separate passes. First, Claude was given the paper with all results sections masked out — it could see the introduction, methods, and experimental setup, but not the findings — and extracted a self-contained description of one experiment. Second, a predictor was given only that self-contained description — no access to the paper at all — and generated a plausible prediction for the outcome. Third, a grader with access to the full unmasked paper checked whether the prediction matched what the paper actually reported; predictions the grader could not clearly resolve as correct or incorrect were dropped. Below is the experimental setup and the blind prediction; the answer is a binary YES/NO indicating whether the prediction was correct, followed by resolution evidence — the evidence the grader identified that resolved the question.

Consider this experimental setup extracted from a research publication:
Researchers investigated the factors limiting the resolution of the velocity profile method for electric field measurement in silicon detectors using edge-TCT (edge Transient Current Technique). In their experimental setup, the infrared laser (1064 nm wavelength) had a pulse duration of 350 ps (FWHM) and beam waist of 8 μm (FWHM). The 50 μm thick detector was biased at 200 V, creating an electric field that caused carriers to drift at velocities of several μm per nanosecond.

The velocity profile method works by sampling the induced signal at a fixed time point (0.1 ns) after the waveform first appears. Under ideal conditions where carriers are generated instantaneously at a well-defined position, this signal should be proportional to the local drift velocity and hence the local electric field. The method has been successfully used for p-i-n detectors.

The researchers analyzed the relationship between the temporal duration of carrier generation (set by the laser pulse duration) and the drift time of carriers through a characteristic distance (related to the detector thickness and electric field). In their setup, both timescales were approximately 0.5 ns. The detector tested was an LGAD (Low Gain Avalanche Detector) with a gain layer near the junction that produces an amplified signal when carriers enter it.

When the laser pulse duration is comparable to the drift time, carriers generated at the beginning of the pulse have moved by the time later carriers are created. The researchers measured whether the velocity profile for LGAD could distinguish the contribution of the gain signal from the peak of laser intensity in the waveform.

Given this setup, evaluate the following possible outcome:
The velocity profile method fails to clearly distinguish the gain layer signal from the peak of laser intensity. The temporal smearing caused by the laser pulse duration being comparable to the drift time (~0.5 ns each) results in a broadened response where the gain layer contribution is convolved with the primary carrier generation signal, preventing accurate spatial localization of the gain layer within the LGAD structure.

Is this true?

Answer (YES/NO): YES